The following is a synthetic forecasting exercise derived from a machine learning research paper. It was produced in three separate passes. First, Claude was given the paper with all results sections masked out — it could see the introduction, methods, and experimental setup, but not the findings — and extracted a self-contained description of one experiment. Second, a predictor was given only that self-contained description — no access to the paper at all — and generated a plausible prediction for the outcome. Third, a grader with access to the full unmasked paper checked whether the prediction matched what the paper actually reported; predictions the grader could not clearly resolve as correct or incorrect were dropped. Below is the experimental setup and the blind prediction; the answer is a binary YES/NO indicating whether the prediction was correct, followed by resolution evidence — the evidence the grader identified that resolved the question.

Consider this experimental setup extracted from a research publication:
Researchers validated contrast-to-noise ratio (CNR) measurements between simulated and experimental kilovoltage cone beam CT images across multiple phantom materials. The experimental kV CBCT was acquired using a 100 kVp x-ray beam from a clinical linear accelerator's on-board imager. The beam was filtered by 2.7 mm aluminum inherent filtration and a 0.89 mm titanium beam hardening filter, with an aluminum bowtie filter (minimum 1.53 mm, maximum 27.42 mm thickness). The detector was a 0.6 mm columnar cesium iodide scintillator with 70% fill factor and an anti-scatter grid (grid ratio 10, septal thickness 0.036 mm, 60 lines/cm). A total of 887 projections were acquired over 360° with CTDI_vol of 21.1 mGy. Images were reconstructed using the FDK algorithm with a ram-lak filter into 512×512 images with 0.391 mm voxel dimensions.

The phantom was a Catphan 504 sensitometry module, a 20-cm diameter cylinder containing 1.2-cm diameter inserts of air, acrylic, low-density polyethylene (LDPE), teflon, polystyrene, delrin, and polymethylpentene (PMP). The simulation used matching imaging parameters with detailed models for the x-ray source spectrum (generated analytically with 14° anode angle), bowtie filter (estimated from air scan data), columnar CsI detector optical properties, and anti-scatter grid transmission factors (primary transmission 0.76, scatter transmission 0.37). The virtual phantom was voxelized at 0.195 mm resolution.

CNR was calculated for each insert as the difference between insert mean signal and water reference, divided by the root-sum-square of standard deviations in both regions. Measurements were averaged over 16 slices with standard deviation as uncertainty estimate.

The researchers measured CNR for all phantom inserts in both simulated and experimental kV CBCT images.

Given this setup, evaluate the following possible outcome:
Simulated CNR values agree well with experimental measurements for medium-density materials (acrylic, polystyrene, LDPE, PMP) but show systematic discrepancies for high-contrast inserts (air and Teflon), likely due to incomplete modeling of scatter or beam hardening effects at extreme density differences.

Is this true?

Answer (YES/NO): NO